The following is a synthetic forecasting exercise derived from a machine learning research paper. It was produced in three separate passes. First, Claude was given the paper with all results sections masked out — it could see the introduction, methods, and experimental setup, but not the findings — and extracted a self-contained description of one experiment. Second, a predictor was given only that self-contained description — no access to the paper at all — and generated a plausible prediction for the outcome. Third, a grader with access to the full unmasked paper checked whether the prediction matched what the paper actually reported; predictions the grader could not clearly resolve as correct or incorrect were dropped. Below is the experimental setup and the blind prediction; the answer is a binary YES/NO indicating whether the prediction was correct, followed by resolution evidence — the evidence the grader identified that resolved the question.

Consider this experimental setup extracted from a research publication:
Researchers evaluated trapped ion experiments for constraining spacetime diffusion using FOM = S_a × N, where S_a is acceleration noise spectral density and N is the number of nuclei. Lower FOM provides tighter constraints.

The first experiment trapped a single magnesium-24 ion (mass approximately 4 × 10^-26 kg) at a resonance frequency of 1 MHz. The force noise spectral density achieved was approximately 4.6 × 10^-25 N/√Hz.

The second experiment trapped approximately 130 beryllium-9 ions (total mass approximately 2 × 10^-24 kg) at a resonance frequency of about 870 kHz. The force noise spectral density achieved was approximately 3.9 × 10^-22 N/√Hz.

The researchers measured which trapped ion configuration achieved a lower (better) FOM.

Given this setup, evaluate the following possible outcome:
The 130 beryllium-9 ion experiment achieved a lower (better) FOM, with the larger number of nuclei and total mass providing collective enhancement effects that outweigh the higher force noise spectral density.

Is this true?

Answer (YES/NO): NO